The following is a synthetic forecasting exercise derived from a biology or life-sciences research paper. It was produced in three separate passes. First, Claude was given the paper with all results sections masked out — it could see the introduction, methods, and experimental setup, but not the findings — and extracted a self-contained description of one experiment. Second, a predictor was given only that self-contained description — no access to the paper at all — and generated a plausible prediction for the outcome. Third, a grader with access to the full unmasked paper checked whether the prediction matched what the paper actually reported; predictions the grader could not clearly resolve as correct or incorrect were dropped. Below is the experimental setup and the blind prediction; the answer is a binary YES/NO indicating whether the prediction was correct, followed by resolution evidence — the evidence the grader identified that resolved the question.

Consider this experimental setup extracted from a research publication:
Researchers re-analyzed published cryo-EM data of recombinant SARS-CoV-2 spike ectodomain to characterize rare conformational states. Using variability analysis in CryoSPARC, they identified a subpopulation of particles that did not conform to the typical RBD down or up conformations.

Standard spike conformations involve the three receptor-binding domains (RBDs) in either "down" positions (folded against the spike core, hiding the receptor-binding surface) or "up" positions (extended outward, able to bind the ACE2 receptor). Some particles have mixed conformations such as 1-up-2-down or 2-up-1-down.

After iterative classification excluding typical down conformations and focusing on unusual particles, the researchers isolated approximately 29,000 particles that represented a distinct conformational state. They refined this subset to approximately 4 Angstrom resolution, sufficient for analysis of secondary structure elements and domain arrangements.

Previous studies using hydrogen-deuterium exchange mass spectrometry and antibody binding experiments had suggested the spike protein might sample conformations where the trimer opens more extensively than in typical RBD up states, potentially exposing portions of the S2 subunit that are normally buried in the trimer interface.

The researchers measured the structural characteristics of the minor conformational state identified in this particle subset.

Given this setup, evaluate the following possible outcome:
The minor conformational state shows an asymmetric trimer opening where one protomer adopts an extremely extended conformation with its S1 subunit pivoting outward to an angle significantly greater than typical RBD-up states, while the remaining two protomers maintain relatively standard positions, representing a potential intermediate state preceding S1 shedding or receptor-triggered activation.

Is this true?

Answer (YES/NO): NO